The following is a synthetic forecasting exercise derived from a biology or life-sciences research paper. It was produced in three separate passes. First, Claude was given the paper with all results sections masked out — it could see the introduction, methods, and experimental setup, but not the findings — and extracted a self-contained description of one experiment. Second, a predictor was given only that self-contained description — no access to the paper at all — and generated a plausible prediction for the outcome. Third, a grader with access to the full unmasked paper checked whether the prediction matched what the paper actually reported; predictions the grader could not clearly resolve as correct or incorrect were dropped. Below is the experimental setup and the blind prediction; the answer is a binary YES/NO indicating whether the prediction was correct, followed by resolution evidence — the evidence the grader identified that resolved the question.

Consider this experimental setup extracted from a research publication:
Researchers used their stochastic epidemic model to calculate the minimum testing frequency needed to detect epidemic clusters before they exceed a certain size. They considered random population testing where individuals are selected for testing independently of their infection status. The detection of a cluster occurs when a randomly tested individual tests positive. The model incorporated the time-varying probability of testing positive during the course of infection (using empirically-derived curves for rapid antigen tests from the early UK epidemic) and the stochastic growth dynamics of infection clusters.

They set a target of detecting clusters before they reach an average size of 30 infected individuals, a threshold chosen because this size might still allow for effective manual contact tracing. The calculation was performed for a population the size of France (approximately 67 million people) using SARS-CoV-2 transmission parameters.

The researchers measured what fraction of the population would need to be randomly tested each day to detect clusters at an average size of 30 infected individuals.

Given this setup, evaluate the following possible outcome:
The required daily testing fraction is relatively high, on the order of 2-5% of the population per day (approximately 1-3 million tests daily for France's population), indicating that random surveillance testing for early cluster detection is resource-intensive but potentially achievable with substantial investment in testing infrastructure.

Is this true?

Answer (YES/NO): NO